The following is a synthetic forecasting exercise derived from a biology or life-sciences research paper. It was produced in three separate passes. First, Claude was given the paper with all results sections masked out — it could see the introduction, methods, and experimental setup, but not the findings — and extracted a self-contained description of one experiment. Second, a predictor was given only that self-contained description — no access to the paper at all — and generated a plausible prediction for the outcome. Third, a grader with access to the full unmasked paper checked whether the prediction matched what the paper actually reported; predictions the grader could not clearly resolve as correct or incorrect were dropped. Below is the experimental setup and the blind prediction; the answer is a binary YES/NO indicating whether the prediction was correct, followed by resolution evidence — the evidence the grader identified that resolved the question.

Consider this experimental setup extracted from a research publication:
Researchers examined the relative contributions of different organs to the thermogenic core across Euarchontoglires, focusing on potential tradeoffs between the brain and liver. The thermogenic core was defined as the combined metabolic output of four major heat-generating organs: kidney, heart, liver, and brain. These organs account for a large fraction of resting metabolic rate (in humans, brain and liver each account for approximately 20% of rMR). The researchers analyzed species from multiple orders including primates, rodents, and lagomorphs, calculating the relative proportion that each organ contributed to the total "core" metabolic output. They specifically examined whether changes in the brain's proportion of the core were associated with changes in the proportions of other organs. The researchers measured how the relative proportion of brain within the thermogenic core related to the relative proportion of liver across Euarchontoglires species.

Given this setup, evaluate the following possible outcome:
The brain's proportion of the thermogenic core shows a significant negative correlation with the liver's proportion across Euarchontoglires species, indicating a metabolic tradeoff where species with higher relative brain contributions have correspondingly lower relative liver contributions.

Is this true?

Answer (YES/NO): YES